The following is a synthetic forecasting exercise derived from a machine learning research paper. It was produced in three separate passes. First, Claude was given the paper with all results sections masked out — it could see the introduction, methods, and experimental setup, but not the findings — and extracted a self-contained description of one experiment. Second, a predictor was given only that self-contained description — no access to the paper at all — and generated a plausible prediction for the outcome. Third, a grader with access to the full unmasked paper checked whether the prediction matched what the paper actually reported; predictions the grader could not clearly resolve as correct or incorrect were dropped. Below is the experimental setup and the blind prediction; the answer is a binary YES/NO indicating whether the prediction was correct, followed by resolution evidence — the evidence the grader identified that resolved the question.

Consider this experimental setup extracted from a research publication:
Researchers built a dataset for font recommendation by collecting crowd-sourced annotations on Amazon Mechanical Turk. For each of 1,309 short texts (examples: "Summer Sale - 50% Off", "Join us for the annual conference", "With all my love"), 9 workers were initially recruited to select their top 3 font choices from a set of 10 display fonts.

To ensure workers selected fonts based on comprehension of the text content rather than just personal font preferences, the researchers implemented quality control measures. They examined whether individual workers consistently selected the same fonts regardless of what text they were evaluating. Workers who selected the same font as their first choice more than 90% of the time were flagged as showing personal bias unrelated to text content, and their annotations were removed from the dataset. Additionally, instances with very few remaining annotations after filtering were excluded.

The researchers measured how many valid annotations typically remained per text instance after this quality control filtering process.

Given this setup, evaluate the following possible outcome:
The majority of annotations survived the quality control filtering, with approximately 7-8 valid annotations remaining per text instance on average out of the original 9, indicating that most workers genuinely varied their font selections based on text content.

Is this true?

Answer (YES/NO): NO